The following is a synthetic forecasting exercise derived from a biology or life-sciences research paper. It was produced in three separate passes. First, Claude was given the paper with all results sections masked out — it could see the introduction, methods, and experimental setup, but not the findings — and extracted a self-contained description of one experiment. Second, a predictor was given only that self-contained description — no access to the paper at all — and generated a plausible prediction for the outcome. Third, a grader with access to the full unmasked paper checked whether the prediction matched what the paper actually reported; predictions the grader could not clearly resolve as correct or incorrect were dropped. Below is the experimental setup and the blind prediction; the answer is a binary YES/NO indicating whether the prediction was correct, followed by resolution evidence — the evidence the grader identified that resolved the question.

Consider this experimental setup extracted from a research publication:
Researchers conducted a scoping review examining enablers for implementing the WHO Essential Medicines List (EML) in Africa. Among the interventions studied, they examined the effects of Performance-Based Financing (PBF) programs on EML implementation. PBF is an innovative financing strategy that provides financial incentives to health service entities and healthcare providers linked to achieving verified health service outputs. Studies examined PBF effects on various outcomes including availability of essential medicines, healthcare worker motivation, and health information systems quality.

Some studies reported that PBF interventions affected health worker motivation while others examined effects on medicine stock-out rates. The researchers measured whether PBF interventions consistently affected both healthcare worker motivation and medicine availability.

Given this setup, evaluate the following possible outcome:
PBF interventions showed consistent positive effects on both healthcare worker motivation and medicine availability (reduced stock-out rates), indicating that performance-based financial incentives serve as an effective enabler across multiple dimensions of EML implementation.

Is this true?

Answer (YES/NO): NO